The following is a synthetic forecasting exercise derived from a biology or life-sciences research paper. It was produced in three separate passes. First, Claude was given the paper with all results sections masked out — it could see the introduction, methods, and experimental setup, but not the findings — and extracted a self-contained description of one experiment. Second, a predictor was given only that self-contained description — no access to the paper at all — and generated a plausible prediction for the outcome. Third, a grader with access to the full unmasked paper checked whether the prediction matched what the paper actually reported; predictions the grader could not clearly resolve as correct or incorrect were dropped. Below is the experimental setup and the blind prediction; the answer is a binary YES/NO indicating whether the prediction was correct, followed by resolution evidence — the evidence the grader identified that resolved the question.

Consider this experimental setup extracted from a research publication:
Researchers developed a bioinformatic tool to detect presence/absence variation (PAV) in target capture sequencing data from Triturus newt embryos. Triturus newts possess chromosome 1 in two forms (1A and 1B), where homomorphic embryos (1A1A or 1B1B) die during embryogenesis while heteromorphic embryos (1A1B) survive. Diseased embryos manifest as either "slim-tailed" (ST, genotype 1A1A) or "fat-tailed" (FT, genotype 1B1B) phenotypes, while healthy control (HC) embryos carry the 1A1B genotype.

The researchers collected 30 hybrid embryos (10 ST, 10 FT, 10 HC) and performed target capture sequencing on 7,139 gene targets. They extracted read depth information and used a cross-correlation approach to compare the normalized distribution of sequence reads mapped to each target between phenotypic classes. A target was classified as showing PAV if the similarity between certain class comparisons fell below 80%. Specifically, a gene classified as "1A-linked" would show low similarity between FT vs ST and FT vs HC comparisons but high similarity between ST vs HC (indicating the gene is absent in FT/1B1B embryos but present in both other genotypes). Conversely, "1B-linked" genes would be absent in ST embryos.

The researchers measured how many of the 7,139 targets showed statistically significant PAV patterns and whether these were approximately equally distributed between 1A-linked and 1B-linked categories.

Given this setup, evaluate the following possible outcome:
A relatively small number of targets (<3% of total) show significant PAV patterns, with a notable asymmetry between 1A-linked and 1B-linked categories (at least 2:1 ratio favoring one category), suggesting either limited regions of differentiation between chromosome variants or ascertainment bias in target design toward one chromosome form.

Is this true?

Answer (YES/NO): NO